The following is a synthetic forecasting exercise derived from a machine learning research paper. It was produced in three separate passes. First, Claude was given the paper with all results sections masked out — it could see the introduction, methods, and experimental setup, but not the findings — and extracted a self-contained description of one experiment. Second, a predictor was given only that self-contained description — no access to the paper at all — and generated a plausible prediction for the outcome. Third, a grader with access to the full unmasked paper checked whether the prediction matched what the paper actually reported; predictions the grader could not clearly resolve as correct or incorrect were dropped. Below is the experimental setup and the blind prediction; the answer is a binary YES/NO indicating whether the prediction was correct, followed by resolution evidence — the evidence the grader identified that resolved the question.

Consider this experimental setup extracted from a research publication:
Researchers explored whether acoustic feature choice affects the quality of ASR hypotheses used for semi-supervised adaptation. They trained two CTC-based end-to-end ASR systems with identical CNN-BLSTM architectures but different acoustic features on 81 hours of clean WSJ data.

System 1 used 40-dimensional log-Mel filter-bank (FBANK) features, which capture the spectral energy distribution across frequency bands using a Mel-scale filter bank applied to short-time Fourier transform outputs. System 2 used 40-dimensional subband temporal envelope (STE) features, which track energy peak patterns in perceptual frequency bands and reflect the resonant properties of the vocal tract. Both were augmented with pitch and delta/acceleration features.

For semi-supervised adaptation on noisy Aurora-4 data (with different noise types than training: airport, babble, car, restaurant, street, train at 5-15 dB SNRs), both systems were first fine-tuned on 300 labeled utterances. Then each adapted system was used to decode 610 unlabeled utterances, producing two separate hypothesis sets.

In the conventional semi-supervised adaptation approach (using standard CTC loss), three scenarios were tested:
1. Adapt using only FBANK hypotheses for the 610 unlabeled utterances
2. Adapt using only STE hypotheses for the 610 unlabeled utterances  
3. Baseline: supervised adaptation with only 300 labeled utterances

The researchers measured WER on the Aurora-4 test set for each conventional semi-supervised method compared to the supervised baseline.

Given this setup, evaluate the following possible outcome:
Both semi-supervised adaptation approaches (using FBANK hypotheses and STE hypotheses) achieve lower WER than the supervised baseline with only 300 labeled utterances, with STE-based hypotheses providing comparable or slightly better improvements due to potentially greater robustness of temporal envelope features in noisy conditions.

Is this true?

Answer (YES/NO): NO